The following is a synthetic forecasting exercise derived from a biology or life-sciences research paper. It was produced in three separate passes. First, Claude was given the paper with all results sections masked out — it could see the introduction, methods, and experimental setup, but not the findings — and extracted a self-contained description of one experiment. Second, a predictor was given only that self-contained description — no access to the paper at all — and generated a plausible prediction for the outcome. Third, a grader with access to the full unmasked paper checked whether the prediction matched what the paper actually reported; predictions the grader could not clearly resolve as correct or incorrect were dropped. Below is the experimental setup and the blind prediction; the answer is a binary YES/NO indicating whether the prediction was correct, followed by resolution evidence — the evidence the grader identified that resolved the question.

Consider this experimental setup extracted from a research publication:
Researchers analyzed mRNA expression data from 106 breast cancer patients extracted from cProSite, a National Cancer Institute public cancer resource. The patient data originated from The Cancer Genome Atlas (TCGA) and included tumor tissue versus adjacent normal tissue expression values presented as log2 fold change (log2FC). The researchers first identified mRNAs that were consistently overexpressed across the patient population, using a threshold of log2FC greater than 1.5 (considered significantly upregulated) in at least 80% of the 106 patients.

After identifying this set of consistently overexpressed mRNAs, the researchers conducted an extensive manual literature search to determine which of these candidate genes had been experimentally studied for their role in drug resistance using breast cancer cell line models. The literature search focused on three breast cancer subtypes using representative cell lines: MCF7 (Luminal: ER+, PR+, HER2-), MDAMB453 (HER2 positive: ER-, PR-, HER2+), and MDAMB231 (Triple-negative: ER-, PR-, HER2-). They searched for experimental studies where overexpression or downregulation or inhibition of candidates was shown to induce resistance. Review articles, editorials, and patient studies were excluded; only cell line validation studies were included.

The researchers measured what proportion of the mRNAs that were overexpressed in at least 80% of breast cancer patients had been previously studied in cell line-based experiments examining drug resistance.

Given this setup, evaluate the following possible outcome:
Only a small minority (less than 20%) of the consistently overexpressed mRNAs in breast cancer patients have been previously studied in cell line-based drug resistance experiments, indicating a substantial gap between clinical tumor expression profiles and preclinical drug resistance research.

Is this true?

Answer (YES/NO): YES